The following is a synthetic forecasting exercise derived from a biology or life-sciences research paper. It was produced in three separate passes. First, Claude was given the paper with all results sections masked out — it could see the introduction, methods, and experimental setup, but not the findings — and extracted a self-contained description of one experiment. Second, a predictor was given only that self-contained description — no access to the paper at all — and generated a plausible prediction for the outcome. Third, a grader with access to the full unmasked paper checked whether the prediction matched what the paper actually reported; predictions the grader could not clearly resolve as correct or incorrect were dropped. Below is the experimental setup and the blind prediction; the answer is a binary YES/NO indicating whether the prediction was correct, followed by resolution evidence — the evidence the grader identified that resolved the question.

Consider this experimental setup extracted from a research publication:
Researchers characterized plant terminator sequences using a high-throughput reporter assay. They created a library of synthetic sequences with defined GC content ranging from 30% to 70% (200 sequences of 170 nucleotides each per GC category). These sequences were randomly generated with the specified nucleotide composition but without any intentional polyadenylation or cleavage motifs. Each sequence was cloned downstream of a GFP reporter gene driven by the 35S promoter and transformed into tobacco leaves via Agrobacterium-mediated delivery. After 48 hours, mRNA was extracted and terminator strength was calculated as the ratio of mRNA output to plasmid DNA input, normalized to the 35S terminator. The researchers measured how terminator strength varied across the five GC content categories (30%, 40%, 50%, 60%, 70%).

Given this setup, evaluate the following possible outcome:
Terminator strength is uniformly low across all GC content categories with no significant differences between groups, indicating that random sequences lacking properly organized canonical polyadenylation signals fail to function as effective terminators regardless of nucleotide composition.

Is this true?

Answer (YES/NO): NO